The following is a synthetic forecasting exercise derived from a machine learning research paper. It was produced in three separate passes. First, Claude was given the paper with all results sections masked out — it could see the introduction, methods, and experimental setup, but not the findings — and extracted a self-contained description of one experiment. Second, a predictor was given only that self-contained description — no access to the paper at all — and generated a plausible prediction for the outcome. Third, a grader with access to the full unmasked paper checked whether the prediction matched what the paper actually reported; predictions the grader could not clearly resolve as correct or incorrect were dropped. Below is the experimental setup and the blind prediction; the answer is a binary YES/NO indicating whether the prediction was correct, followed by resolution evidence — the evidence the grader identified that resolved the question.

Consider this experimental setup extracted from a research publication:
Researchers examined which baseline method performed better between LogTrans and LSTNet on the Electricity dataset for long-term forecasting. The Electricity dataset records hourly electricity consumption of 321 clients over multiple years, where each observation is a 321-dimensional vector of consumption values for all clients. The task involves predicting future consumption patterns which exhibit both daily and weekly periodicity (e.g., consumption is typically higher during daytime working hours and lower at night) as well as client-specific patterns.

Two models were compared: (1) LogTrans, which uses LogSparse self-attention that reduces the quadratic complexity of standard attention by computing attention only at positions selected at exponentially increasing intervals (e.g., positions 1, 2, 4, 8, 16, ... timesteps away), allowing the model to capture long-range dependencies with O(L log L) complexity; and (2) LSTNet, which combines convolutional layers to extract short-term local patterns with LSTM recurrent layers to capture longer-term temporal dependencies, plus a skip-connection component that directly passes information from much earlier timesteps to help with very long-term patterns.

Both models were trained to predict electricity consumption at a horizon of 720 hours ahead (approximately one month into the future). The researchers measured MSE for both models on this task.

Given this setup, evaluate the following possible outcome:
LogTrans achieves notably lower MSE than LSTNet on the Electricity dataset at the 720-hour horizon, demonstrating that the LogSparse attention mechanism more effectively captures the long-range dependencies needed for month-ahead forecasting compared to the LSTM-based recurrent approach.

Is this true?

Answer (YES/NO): YES